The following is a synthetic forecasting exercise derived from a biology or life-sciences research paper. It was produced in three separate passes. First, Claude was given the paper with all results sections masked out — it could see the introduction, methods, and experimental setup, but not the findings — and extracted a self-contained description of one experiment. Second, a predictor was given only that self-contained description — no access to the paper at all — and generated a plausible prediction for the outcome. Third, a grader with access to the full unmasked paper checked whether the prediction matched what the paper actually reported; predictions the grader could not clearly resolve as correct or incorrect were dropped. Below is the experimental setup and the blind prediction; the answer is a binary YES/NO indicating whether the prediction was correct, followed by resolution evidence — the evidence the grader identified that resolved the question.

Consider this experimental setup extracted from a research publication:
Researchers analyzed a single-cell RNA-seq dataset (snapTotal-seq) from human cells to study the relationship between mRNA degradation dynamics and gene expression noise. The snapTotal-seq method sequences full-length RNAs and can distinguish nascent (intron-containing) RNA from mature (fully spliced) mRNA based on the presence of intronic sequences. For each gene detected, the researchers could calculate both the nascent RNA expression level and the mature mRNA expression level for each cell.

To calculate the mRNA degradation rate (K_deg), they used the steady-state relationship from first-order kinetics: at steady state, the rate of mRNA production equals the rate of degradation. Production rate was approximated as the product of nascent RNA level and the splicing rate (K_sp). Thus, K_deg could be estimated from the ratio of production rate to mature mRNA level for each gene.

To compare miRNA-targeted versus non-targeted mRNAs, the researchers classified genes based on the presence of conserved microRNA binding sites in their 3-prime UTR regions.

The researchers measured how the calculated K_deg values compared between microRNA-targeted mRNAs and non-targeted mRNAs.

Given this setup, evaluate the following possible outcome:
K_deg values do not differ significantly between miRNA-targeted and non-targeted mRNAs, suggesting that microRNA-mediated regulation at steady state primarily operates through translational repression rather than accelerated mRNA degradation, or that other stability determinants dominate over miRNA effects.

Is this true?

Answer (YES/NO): NO